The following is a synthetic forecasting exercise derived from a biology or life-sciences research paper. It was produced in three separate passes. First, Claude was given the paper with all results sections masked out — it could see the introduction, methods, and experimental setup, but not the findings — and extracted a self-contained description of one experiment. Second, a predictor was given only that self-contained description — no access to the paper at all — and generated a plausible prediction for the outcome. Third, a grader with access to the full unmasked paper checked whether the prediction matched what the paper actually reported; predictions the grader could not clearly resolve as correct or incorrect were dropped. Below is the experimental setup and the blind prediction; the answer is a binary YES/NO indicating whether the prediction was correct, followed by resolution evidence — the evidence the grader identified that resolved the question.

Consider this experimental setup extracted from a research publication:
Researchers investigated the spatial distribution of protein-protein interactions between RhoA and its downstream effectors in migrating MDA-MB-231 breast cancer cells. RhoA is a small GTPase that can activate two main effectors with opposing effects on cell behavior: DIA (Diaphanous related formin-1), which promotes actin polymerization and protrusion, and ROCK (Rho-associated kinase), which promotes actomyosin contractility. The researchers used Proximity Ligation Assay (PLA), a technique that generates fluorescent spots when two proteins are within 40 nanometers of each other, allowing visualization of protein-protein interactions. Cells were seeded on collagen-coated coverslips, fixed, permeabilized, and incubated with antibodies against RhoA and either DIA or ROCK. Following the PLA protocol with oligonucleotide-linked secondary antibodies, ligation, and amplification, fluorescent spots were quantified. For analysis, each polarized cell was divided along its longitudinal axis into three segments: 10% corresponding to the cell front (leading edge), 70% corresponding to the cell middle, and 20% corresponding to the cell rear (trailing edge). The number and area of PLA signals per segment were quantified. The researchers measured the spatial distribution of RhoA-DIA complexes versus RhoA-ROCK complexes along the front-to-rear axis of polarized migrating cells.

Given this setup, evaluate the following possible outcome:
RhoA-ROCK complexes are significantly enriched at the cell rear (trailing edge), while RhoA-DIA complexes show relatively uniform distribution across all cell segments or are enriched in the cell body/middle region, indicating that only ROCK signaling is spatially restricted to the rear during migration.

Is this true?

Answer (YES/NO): NO